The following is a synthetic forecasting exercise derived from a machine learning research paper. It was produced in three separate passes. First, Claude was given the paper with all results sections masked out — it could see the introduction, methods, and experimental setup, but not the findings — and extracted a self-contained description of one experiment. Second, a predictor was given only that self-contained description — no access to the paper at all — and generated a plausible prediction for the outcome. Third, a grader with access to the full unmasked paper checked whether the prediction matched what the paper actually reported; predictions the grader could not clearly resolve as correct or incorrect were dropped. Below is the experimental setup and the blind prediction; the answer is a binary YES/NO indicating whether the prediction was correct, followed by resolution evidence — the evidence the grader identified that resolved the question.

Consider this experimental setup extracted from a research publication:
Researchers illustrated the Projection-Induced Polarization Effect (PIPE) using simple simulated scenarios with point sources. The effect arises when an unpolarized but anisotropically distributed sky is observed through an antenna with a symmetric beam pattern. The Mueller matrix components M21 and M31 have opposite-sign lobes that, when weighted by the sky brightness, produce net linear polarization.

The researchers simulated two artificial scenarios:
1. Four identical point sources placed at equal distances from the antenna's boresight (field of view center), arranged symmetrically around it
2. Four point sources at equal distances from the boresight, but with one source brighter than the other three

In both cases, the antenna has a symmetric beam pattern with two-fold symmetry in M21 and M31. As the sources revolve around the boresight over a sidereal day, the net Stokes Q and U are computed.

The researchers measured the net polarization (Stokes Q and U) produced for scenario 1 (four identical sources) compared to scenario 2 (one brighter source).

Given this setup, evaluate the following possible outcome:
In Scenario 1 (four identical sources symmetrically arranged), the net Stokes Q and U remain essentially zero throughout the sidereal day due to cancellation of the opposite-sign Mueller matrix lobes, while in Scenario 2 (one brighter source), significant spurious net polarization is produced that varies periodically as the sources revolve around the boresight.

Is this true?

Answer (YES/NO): YES